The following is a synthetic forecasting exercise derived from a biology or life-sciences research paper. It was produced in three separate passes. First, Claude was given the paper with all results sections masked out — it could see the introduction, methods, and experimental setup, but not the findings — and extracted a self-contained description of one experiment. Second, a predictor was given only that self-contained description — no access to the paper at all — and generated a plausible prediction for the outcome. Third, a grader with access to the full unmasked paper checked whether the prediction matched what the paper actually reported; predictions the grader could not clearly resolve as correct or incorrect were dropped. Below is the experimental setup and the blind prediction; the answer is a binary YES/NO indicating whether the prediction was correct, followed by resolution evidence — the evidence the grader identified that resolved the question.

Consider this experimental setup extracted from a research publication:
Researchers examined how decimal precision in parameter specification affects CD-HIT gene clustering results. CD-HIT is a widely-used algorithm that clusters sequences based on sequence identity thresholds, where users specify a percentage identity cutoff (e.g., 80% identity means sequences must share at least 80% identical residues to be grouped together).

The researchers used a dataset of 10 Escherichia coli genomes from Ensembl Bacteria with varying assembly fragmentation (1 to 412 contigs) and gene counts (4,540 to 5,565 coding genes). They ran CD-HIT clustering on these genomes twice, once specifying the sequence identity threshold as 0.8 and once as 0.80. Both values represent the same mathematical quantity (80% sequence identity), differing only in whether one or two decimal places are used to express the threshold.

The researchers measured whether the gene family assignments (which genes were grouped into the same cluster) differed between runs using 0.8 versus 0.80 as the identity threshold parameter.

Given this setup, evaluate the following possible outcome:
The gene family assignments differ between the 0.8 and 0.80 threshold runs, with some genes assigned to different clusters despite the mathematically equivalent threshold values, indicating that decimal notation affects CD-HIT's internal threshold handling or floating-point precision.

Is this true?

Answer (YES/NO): YES